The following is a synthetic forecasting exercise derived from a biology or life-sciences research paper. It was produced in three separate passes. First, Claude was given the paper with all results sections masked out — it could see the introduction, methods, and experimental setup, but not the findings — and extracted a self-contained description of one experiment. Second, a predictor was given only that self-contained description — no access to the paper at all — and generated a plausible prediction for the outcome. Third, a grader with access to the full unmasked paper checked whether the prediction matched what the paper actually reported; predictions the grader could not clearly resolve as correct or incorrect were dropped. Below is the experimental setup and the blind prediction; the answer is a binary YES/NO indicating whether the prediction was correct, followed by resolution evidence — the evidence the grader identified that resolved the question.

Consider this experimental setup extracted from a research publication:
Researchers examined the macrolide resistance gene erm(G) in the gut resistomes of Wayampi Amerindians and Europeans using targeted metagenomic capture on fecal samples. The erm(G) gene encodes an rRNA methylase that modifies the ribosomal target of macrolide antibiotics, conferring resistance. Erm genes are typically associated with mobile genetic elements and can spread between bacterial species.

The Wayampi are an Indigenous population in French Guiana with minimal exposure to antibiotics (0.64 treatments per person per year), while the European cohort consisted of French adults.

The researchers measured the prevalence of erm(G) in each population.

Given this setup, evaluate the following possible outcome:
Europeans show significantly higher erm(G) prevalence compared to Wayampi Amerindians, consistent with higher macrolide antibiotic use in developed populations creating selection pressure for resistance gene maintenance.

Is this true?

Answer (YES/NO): YES